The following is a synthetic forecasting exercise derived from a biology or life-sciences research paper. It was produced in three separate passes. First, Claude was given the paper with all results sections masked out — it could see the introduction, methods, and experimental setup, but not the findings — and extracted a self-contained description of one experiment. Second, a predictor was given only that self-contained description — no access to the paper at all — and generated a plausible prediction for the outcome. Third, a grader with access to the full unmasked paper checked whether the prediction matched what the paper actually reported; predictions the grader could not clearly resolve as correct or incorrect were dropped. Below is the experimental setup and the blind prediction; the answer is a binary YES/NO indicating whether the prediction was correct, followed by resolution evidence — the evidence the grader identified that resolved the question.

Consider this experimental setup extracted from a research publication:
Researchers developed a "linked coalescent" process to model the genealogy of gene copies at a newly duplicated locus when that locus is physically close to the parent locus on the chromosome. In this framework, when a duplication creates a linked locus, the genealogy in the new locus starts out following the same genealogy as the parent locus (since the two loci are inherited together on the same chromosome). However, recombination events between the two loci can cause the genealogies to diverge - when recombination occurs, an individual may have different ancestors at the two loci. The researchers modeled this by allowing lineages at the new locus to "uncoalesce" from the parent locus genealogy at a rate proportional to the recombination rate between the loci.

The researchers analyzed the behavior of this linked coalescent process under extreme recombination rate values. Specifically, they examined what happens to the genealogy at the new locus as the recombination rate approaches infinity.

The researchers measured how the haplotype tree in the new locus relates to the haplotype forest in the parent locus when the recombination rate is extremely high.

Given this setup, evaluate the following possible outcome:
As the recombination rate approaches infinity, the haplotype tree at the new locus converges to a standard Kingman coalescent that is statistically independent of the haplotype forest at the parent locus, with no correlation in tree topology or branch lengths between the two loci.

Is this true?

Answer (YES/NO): NO